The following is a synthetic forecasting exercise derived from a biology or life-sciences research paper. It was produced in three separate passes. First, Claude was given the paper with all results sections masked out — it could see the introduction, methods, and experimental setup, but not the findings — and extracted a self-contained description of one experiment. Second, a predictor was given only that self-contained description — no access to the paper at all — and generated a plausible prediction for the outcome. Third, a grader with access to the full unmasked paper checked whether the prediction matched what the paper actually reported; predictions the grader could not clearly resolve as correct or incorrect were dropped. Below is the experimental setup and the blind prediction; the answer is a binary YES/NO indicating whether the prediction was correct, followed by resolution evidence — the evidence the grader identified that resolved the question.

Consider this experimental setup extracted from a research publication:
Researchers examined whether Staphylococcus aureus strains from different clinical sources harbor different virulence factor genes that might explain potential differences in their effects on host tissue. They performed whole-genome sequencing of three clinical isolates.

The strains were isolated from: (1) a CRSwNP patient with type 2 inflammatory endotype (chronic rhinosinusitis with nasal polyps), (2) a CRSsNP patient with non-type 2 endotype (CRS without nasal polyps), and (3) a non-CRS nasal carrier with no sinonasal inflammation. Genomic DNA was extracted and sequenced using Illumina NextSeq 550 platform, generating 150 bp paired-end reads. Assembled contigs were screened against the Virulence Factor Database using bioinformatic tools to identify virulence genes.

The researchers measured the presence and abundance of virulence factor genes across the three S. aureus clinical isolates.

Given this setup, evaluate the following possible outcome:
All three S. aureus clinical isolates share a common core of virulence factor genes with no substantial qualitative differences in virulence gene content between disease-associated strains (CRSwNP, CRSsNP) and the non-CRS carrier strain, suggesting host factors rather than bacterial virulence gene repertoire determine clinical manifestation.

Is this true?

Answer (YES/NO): NO